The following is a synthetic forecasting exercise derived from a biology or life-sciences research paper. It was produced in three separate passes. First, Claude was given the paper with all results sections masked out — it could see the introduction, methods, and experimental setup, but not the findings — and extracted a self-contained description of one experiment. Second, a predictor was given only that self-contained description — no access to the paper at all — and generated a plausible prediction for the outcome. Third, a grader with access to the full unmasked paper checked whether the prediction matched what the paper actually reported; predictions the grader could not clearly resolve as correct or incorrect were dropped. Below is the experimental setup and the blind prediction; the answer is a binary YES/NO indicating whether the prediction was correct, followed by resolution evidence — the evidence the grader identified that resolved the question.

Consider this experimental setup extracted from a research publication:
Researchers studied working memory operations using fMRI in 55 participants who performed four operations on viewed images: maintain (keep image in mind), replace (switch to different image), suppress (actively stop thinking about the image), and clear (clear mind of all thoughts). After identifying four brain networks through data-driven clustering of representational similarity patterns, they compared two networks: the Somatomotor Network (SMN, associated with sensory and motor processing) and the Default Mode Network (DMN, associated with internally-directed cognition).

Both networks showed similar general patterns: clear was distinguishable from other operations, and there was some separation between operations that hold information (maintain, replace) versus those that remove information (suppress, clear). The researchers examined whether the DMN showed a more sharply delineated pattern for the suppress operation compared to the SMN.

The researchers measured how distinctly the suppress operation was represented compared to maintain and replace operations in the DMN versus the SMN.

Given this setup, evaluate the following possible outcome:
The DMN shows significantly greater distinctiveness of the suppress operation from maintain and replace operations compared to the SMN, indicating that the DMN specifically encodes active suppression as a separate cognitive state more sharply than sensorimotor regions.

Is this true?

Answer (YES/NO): YES